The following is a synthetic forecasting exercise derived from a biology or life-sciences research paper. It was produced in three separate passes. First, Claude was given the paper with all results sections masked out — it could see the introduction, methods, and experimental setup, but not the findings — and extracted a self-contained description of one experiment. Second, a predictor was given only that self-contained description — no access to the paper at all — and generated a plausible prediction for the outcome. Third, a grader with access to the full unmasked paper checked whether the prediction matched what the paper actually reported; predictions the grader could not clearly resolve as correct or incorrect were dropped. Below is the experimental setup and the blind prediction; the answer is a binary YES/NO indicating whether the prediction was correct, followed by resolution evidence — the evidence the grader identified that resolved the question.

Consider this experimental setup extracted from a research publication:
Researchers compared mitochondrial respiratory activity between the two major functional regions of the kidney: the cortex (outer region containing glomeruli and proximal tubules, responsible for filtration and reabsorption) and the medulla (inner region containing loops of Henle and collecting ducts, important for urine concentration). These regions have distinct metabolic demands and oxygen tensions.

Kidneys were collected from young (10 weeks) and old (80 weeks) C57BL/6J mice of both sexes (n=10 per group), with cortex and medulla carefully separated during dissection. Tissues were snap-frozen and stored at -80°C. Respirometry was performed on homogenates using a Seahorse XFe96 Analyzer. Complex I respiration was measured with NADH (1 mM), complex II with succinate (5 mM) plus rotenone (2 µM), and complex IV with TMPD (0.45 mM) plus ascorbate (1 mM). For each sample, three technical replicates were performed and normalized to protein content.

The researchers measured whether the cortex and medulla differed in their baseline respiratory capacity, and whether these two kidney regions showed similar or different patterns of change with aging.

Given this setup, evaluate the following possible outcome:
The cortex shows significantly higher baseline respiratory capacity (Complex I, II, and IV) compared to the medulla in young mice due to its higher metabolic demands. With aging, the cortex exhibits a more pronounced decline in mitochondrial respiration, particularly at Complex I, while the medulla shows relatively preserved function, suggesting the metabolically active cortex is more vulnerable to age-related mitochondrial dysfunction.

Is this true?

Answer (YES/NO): NO